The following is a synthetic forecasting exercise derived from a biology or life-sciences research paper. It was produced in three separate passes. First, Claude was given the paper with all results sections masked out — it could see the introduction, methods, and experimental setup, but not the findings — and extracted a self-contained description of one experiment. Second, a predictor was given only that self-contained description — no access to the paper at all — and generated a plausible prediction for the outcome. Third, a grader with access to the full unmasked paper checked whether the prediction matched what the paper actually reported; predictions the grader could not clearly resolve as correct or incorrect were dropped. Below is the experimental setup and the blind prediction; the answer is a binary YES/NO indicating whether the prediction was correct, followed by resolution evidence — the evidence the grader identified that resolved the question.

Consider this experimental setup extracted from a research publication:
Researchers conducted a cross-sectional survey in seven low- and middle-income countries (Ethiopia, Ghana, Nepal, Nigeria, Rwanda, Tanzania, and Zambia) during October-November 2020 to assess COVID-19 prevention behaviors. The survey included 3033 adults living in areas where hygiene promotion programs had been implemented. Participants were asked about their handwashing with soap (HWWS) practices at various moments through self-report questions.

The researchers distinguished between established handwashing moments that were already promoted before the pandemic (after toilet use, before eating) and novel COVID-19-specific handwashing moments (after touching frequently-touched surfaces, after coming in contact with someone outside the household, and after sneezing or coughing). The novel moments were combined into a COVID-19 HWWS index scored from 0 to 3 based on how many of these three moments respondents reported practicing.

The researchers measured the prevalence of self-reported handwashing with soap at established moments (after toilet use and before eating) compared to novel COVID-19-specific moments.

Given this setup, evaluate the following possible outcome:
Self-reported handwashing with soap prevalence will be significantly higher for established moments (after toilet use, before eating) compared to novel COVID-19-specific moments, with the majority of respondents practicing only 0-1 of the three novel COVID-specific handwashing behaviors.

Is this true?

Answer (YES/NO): YES